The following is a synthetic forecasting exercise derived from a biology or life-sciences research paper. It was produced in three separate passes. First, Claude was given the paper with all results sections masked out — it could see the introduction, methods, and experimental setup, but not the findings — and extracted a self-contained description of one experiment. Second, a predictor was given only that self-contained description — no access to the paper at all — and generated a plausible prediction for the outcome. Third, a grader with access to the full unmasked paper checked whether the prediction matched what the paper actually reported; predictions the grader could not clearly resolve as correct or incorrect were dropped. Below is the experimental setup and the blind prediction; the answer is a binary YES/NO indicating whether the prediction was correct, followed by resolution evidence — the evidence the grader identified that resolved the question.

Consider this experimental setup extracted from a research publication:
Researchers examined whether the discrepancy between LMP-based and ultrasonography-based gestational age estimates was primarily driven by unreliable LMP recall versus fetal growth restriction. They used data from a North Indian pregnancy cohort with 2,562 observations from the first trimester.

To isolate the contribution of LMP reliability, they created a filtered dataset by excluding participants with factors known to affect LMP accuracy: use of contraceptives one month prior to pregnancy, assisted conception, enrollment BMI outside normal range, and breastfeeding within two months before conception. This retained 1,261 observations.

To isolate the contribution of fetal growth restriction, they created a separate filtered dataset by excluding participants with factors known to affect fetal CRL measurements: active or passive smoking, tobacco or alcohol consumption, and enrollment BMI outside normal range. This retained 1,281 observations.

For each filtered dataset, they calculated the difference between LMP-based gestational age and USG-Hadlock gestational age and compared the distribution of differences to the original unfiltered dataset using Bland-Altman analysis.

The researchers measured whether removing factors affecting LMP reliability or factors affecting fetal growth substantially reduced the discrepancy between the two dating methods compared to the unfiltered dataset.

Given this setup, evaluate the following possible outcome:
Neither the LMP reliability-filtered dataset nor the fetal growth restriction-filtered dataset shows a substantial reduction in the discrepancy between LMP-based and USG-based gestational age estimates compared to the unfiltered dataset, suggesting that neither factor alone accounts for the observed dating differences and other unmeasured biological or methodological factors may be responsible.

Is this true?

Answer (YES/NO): YES